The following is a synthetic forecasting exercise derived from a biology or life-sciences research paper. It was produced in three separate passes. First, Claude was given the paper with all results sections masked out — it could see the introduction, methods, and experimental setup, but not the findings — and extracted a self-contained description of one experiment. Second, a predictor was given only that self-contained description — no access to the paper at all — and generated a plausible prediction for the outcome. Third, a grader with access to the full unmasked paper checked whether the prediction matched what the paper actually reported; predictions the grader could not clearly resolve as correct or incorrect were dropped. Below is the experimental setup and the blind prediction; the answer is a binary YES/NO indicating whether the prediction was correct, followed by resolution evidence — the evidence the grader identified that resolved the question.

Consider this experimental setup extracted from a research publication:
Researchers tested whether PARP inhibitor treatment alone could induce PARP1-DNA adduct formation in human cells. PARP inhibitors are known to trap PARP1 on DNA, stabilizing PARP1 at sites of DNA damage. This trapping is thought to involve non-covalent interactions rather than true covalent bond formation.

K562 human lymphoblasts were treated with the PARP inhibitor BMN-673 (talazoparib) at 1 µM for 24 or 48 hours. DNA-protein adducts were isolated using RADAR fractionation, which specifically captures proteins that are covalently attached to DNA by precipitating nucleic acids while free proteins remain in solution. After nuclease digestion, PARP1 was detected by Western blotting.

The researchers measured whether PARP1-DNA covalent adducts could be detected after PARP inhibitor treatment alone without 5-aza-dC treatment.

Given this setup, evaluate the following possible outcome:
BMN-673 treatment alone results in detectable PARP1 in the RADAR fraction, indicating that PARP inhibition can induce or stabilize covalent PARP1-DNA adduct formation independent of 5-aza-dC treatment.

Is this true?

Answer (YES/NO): YES